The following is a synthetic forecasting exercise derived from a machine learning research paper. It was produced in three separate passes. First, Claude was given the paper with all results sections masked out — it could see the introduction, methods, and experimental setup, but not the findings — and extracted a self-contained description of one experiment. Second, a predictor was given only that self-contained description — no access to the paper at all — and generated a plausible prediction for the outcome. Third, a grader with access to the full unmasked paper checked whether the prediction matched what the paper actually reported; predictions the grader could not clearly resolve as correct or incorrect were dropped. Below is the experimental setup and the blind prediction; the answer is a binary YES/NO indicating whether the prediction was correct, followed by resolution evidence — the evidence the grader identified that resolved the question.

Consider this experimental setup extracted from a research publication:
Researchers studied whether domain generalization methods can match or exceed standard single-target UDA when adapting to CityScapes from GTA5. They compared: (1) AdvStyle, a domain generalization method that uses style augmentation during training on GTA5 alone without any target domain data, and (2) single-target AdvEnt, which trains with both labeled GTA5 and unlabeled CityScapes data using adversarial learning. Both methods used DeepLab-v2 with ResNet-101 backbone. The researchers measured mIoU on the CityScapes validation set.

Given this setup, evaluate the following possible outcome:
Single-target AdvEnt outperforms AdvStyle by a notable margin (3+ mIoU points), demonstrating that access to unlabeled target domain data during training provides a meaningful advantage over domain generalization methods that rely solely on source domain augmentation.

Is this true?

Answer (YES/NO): NO